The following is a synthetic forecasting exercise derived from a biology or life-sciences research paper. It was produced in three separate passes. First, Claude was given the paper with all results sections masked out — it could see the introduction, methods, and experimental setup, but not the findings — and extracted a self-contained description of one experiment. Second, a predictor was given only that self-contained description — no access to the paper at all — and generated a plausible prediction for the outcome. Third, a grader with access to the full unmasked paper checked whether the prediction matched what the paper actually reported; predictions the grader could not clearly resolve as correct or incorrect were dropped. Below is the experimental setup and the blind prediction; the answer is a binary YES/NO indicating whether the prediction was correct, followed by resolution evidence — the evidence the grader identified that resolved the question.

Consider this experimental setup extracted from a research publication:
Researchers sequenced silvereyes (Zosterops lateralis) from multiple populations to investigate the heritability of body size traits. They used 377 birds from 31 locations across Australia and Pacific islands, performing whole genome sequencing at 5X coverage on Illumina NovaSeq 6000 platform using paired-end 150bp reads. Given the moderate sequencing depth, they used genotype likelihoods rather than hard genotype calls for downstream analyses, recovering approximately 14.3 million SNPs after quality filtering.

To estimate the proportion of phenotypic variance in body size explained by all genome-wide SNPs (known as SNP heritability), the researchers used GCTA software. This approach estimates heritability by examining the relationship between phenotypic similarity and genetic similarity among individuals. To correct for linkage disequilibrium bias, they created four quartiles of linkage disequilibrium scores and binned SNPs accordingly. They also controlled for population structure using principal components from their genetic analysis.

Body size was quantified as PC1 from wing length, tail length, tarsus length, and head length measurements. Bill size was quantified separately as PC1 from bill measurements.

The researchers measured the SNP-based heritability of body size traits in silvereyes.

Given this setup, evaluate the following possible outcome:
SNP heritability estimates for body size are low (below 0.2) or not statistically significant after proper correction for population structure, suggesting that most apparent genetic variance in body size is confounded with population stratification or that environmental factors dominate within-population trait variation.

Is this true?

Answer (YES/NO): NO